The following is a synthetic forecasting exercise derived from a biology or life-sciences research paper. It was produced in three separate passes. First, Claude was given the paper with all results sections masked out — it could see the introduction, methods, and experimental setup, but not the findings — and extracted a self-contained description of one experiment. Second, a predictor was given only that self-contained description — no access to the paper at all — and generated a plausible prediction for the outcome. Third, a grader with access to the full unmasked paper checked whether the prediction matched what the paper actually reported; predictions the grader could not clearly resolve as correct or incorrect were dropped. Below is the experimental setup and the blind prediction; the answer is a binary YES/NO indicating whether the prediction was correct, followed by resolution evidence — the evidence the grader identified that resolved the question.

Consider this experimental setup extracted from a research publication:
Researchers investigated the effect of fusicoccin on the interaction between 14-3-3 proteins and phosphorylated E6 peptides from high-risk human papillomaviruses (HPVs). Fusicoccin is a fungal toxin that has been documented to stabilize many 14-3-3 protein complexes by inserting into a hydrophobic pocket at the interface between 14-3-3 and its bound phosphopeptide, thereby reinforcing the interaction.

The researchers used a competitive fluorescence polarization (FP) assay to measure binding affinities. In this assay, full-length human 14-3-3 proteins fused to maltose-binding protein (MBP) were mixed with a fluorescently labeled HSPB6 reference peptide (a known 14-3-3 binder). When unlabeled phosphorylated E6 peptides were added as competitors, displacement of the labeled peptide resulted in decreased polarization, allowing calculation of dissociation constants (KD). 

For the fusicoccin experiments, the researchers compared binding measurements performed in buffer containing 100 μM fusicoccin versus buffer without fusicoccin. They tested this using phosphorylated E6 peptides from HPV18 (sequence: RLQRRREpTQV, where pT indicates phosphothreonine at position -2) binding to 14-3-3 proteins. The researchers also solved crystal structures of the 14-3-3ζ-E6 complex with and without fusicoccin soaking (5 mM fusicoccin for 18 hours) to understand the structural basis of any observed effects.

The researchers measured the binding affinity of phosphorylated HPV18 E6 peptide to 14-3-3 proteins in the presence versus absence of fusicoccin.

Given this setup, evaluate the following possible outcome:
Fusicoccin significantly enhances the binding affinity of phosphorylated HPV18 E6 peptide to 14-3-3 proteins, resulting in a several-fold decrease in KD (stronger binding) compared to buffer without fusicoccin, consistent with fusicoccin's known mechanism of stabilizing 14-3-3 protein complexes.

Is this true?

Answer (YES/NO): NO